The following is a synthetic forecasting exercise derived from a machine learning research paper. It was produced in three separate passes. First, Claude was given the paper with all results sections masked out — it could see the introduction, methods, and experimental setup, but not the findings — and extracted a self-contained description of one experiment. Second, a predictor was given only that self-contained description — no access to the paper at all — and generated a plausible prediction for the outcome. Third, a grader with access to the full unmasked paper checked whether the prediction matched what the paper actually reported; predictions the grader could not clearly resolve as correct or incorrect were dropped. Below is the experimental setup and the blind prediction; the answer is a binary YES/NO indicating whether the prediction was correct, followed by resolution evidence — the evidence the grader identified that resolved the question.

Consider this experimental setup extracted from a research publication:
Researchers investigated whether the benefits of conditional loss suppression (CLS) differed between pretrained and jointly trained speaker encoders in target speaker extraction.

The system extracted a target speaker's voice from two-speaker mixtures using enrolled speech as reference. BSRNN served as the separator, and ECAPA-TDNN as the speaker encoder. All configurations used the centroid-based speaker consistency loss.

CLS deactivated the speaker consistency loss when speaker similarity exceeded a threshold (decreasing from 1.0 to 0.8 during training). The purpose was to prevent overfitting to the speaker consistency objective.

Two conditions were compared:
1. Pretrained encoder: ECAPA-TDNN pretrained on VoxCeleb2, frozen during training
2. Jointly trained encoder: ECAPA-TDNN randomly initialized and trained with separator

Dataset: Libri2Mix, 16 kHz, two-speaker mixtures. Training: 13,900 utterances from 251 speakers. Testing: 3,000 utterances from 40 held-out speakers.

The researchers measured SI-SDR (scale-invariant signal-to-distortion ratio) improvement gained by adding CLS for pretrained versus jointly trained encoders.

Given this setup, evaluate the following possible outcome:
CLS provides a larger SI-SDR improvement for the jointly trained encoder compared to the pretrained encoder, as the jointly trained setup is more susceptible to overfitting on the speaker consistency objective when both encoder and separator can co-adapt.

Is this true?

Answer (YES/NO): NO